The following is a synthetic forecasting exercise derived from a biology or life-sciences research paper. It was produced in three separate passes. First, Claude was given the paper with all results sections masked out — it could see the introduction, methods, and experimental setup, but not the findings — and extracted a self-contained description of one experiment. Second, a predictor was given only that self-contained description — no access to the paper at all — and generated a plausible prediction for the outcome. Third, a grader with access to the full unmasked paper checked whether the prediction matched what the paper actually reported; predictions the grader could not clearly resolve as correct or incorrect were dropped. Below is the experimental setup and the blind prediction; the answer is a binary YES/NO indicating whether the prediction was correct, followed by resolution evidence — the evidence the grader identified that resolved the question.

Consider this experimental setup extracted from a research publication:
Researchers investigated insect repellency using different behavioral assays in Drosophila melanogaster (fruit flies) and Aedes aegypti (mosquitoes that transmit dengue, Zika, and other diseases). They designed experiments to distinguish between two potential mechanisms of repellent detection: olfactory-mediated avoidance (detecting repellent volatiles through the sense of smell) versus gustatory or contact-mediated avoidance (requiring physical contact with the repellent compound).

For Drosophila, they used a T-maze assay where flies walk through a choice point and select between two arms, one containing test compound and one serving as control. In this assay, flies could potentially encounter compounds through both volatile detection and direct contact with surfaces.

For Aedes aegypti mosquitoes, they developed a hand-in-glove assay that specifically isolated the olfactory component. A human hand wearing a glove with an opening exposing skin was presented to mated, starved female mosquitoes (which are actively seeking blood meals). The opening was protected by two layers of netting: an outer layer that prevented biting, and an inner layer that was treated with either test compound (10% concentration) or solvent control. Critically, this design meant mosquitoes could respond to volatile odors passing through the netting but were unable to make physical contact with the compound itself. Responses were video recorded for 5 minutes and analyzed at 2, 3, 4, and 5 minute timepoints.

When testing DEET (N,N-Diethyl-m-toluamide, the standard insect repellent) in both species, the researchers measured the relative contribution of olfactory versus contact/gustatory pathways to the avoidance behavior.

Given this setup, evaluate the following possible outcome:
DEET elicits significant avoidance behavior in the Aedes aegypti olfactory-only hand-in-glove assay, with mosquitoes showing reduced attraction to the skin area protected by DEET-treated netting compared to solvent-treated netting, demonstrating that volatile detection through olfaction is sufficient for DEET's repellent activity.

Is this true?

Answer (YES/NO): YES